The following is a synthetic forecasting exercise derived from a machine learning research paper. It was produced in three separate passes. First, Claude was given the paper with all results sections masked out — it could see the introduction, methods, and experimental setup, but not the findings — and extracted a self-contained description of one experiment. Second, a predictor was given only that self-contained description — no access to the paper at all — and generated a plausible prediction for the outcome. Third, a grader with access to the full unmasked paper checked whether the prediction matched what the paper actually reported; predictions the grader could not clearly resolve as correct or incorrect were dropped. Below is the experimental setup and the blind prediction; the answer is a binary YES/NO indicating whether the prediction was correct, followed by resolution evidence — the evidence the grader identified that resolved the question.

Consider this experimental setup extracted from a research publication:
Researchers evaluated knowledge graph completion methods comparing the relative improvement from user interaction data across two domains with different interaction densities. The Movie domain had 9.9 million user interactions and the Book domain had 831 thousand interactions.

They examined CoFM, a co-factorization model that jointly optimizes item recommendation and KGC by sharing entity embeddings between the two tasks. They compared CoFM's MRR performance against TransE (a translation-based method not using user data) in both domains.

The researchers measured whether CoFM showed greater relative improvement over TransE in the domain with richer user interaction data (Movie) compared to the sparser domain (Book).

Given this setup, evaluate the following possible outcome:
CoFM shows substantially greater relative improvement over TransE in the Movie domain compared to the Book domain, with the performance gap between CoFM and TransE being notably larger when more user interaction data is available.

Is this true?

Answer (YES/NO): NO